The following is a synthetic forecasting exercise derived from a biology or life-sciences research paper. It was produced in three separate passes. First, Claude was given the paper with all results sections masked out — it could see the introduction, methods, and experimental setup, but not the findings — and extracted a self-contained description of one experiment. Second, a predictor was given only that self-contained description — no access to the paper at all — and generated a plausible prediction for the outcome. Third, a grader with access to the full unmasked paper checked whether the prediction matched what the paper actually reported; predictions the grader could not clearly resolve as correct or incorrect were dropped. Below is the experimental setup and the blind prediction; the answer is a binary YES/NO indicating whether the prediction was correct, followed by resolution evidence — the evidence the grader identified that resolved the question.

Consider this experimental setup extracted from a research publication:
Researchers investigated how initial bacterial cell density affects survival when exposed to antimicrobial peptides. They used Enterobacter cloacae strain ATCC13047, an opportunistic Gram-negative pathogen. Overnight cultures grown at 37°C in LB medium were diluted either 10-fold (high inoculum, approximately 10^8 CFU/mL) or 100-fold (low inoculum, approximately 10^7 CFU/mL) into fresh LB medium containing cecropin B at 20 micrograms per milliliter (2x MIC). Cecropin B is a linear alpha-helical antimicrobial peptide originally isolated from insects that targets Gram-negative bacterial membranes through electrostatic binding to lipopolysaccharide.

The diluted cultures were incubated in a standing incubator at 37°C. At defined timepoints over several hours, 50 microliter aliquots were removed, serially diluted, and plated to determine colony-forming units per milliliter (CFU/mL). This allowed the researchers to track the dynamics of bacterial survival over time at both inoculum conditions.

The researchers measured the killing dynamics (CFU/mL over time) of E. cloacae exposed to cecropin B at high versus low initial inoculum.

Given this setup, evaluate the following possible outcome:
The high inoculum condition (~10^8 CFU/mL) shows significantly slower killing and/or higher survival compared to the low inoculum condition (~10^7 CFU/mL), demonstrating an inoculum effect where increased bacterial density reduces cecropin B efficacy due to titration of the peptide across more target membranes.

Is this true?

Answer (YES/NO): YES